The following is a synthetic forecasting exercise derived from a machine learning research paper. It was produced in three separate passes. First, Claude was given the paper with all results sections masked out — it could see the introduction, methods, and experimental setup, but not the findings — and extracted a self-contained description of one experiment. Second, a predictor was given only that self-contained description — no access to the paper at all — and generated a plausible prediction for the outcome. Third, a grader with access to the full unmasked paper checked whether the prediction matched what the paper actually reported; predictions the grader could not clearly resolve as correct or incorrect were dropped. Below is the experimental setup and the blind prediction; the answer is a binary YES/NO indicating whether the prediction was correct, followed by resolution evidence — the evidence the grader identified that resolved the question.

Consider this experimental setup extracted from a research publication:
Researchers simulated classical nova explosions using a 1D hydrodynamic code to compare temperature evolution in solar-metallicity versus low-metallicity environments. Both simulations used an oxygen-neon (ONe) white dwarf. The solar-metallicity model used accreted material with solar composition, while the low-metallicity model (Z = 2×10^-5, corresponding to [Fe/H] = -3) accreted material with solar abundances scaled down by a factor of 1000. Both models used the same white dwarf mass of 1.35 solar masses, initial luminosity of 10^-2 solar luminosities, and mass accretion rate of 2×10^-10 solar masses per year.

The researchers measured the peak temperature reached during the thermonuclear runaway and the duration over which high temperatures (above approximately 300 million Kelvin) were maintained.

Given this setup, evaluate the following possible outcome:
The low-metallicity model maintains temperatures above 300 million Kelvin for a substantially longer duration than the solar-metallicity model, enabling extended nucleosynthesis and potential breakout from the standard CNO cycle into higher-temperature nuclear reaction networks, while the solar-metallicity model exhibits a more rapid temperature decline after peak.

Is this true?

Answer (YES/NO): YES